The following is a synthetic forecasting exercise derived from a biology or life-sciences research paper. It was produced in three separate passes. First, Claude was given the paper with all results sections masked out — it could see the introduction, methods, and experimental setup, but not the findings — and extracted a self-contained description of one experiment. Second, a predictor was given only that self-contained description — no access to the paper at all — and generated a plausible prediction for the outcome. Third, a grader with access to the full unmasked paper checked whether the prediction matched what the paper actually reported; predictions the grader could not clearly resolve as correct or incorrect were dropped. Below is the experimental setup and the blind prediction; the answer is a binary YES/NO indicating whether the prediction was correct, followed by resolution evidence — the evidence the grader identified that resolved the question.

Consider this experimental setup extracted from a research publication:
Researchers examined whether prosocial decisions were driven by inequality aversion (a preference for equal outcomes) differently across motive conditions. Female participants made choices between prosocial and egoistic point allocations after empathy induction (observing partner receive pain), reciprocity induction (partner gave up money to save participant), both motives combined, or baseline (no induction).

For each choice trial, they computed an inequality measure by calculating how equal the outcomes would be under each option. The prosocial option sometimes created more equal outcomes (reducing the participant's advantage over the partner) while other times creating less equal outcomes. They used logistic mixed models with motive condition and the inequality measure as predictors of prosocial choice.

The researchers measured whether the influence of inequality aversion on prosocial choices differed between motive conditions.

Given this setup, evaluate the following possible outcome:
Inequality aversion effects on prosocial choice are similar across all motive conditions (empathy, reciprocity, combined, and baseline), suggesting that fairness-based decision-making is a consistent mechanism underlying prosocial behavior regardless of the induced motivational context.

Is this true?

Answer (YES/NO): YES